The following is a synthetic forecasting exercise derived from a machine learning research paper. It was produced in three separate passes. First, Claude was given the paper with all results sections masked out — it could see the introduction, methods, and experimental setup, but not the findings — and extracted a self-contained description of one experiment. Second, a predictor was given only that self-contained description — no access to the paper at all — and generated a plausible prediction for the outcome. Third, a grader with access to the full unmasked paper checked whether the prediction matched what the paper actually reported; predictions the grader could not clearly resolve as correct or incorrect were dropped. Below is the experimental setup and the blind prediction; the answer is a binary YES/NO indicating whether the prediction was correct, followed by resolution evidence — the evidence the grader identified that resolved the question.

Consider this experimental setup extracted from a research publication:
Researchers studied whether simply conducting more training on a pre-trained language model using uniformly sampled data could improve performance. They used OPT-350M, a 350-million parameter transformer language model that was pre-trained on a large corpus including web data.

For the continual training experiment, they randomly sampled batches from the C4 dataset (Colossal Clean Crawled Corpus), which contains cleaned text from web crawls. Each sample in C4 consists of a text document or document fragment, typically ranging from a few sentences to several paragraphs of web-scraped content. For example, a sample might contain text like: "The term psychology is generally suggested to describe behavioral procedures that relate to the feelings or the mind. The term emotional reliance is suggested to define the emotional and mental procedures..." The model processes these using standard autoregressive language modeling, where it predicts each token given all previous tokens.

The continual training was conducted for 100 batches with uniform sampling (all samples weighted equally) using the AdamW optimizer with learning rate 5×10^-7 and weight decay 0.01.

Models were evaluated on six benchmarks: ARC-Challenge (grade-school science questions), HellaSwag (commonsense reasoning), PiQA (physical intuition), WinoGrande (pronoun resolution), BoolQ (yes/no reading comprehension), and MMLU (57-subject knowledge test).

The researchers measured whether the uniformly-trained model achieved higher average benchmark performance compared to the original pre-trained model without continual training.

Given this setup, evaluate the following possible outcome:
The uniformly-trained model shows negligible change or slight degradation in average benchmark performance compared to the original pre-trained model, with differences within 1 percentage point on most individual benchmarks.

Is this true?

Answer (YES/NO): NO